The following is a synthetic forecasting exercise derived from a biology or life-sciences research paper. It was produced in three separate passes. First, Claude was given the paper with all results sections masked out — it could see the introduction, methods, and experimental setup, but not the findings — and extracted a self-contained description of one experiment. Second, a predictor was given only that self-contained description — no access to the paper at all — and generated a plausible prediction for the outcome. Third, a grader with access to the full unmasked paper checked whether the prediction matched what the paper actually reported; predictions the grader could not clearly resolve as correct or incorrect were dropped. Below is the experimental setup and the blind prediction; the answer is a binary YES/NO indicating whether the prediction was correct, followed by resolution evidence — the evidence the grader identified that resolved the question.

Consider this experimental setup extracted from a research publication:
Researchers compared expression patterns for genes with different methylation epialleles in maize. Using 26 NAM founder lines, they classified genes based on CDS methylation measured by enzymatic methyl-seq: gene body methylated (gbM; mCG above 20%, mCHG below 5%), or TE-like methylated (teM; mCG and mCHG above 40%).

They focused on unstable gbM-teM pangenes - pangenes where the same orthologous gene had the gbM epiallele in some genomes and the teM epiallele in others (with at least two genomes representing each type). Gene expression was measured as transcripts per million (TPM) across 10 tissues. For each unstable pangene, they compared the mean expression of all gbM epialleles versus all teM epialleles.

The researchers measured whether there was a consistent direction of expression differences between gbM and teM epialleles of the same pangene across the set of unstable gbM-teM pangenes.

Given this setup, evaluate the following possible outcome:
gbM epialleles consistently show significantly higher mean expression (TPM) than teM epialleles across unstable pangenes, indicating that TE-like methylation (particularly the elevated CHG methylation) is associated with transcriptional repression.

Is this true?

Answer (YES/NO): NO